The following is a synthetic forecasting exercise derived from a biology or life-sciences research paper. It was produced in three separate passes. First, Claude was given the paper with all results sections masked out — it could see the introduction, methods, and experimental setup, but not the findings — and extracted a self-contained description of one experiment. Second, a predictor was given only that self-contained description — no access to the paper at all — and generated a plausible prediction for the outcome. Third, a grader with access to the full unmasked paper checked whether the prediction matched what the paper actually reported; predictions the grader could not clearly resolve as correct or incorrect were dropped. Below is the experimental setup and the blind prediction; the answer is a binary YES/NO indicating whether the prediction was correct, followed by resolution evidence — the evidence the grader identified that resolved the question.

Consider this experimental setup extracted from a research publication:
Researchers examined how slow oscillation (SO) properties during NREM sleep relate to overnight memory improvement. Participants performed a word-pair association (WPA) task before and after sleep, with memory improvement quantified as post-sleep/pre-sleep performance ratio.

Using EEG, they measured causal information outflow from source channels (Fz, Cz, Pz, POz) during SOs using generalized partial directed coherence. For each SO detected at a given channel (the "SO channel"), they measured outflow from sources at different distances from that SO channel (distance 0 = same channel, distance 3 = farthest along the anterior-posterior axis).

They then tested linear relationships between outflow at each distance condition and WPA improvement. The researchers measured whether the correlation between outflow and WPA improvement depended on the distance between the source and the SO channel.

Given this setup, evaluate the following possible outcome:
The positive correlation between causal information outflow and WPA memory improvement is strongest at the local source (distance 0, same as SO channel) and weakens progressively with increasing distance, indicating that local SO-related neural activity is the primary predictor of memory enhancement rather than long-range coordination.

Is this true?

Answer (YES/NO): NO